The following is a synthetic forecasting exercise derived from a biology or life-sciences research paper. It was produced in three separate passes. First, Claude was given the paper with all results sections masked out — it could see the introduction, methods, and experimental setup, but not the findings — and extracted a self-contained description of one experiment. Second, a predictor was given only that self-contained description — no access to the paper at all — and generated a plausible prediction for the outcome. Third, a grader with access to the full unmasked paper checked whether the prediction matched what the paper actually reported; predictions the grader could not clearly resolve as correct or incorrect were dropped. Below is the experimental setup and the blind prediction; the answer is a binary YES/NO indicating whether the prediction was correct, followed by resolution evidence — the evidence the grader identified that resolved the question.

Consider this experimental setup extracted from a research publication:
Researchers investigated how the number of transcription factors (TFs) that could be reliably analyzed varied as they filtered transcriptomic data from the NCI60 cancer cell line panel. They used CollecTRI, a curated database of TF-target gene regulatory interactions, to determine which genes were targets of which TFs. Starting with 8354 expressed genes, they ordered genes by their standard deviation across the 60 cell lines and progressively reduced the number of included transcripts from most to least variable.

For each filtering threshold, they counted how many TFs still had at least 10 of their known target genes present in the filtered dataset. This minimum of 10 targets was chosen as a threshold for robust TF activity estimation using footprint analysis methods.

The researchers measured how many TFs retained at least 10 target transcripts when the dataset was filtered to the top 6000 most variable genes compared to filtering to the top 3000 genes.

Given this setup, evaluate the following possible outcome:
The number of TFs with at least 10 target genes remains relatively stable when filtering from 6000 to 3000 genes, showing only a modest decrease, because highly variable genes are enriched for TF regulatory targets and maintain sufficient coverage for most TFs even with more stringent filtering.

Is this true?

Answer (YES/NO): NO